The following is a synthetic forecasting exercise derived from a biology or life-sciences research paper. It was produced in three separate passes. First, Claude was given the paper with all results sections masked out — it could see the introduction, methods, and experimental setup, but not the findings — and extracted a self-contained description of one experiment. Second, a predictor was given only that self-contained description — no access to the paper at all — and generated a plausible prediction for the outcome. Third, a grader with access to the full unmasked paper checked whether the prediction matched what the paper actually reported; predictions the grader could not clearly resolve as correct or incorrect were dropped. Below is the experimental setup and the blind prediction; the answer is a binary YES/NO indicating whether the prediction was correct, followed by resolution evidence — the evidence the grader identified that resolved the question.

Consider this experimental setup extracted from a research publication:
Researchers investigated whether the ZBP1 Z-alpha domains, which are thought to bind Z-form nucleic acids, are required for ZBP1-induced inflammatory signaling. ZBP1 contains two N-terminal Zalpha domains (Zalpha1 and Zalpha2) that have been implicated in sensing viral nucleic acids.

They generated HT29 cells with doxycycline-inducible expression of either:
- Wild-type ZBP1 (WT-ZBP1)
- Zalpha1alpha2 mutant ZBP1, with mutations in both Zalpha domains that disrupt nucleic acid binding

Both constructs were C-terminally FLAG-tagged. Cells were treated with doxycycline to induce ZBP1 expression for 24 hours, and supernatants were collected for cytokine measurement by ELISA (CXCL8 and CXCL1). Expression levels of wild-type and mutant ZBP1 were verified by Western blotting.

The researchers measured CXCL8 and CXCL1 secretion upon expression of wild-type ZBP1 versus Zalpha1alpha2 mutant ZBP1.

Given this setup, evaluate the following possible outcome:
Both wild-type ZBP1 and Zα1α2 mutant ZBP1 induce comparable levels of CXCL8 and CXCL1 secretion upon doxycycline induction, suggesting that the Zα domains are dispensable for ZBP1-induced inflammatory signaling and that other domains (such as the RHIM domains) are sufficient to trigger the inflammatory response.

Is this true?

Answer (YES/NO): NO